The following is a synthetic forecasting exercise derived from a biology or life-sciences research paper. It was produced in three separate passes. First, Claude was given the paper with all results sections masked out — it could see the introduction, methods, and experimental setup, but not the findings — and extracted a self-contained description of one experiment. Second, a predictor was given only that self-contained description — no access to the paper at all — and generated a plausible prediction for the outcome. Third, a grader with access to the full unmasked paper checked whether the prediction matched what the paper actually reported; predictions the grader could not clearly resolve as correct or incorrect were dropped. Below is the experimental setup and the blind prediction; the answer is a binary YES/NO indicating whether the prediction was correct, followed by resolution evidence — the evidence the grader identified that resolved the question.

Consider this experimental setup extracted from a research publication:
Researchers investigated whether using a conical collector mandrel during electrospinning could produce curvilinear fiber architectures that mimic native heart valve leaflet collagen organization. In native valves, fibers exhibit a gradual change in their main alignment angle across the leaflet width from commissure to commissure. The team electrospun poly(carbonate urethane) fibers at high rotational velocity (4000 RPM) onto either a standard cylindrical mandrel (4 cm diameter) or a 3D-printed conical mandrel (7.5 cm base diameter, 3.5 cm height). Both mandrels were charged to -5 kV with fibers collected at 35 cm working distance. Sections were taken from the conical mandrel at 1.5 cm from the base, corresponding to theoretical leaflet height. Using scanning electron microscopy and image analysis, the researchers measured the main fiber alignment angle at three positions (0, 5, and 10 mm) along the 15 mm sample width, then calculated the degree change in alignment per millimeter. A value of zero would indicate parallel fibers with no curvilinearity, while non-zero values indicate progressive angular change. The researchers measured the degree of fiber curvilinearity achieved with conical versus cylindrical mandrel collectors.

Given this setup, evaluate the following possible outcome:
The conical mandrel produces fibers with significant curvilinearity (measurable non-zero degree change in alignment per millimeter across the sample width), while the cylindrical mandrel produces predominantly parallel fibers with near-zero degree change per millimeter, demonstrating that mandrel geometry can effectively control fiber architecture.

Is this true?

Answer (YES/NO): YES